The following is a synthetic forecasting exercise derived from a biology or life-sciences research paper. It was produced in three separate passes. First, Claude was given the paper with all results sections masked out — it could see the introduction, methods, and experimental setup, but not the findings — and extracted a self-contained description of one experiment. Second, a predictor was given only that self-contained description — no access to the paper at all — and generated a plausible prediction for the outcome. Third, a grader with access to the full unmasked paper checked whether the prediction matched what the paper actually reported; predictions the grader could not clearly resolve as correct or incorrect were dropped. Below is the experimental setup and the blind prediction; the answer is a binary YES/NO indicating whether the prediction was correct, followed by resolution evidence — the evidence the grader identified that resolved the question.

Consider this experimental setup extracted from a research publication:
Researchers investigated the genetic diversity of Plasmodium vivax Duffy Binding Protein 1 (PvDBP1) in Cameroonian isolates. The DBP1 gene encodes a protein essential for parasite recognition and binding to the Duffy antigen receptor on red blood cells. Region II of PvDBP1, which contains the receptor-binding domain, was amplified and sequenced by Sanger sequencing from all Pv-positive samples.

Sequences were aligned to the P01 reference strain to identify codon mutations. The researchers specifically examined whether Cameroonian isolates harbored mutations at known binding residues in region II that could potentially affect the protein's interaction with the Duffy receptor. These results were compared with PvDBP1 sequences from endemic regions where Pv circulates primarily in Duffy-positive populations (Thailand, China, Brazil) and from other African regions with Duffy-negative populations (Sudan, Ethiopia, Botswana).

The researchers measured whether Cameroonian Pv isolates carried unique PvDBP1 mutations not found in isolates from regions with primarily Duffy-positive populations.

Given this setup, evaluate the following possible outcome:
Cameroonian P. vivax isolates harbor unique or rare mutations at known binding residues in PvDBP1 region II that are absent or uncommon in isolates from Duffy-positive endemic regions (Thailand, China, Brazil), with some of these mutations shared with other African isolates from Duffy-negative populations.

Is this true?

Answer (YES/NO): YES